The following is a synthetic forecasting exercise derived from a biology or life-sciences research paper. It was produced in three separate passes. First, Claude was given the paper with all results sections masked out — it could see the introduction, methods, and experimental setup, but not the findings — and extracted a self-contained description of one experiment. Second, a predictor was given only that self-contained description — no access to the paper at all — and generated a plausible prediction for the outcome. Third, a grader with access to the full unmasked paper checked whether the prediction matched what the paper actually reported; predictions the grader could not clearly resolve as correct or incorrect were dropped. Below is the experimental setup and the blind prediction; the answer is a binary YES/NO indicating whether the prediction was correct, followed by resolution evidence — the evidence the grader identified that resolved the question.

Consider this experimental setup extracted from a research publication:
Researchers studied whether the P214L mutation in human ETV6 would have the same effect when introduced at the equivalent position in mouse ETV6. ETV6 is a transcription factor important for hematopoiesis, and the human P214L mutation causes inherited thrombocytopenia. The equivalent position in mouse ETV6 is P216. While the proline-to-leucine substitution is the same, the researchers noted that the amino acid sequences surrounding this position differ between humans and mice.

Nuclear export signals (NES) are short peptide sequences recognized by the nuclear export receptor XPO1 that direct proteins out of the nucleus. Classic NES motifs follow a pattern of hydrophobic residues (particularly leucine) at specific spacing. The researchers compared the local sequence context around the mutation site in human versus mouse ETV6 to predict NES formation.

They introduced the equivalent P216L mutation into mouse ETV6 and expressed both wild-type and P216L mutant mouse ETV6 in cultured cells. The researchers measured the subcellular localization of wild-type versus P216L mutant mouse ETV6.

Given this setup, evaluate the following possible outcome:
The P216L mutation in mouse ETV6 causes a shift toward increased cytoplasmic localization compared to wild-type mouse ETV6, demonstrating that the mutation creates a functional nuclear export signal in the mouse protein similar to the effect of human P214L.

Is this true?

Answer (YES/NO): NO